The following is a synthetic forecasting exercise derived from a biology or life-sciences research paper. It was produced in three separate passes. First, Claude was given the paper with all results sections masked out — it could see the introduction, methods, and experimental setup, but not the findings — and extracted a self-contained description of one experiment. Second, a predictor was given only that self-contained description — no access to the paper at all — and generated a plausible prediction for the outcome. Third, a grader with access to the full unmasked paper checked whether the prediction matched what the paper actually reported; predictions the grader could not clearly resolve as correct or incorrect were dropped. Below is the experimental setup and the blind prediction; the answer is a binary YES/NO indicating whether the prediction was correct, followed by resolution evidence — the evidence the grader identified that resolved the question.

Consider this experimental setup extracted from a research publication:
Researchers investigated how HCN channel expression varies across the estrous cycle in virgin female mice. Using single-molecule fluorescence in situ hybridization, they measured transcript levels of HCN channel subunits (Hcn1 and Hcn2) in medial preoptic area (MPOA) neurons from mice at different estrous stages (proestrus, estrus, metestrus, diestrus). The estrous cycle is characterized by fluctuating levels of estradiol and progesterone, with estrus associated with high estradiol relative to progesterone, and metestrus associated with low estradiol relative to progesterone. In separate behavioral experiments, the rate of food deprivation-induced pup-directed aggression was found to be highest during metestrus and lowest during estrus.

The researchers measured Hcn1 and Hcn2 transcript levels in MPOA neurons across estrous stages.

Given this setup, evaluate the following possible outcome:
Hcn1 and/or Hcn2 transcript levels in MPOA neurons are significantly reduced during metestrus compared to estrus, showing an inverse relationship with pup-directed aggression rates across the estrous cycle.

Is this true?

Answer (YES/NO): YES